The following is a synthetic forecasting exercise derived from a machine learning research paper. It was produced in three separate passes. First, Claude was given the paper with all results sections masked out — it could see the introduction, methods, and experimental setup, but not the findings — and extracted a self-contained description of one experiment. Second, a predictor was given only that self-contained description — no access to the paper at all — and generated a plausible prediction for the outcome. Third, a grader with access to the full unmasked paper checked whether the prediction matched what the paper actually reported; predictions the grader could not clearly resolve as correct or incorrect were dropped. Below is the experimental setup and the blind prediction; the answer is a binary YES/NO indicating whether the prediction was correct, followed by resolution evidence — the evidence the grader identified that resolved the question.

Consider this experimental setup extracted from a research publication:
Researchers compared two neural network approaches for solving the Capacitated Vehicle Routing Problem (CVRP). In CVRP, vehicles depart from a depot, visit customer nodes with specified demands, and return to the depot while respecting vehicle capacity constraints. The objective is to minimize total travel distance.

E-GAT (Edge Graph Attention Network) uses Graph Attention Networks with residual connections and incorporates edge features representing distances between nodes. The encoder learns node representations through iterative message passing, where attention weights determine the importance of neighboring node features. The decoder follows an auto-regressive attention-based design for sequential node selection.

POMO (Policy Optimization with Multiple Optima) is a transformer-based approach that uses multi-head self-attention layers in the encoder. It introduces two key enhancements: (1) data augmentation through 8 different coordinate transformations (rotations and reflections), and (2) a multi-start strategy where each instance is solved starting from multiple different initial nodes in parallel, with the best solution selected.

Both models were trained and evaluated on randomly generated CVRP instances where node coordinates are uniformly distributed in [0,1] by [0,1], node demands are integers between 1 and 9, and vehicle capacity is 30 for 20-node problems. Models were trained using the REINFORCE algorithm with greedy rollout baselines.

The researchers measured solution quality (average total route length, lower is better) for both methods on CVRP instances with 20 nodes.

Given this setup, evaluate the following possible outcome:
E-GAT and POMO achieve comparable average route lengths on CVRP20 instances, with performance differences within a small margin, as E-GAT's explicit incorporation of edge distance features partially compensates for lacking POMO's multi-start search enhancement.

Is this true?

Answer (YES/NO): NO